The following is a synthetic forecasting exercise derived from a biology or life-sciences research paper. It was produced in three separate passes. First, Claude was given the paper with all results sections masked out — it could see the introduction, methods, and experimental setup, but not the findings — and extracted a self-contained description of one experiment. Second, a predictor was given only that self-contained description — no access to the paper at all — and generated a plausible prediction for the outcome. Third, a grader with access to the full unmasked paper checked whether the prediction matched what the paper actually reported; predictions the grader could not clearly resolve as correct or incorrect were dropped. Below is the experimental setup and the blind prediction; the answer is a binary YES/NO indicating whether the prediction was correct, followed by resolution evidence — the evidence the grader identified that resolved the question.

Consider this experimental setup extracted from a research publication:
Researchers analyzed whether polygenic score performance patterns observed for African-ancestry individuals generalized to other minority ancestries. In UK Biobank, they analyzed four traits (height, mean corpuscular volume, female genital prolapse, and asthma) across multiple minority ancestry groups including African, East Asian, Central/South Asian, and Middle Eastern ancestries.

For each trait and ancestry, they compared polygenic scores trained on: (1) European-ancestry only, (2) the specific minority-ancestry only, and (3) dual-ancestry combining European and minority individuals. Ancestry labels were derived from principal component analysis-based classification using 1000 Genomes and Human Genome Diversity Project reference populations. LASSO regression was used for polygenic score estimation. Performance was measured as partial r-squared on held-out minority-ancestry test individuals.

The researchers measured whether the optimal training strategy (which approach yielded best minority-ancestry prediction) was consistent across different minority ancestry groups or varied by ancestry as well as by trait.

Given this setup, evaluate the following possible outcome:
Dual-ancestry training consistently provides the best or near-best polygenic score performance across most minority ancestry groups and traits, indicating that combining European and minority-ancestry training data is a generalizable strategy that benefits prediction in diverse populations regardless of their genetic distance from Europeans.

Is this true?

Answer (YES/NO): NO